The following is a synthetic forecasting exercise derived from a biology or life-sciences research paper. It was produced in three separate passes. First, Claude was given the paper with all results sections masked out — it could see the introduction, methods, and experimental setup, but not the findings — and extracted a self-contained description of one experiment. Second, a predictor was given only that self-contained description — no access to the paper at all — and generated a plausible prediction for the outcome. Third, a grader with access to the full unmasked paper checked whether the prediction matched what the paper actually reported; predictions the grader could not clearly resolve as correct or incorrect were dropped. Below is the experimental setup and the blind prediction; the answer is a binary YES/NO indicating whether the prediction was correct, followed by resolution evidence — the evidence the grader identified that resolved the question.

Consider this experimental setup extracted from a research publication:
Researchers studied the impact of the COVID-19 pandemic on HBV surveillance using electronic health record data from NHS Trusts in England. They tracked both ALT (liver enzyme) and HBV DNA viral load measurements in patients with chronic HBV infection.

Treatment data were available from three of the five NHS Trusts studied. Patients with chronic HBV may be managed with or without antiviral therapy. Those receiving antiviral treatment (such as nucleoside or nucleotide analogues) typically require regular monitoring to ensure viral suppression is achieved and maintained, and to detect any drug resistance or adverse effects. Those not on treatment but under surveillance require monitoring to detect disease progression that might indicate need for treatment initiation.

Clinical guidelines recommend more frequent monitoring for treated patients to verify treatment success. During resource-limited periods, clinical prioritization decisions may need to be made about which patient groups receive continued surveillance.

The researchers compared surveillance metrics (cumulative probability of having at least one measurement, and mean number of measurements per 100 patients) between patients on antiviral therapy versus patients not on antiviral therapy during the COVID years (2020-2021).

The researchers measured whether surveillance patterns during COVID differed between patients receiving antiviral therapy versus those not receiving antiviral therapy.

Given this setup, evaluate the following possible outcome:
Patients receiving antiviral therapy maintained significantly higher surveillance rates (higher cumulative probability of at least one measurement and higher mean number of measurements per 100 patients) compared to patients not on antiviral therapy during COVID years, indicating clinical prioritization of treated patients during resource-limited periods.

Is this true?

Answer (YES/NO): NO